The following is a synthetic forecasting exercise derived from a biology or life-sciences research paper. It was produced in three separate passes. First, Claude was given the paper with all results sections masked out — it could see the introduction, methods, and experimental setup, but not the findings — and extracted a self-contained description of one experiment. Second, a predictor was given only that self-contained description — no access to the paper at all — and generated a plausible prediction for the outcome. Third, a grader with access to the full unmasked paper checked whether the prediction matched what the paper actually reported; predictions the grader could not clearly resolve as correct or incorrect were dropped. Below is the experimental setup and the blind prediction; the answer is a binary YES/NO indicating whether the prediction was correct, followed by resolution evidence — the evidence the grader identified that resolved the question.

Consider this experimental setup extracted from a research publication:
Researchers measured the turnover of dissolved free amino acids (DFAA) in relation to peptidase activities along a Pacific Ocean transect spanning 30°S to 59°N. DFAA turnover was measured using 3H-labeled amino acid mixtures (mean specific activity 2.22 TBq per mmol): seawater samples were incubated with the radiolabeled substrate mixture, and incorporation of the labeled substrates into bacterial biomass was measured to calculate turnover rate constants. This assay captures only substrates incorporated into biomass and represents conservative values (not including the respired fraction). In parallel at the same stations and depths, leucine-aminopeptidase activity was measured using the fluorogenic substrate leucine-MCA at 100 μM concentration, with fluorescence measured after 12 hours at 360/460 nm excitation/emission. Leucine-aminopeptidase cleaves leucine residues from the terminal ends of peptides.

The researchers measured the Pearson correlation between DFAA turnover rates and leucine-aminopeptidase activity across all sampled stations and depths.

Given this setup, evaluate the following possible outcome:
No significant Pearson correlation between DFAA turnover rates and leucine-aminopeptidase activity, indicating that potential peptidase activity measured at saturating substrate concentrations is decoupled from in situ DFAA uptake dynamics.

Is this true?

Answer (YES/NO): YES